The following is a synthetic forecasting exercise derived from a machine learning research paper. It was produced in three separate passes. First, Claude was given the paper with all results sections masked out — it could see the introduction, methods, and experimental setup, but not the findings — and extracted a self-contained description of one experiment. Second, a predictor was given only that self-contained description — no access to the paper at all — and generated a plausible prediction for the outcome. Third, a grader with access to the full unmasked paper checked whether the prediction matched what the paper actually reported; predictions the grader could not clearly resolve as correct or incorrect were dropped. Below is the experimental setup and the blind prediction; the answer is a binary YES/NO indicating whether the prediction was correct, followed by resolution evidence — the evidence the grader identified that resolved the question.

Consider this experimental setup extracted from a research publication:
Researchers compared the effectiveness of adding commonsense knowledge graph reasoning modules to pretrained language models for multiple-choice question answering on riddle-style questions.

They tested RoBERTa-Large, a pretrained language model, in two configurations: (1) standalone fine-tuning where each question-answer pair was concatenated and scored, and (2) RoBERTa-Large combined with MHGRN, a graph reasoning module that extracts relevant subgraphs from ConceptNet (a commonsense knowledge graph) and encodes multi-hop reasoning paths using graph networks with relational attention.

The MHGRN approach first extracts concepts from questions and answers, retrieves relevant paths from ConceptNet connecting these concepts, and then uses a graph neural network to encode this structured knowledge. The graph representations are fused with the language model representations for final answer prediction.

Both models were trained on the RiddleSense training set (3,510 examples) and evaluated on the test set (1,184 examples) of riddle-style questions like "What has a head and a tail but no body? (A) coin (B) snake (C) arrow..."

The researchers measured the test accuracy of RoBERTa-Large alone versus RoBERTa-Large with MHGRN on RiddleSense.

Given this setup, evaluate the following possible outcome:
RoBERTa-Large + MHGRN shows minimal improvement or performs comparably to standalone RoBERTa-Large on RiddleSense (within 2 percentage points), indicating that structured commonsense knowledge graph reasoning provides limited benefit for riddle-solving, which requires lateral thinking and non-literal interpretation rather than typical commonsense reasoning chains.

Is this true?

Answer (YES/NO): YES